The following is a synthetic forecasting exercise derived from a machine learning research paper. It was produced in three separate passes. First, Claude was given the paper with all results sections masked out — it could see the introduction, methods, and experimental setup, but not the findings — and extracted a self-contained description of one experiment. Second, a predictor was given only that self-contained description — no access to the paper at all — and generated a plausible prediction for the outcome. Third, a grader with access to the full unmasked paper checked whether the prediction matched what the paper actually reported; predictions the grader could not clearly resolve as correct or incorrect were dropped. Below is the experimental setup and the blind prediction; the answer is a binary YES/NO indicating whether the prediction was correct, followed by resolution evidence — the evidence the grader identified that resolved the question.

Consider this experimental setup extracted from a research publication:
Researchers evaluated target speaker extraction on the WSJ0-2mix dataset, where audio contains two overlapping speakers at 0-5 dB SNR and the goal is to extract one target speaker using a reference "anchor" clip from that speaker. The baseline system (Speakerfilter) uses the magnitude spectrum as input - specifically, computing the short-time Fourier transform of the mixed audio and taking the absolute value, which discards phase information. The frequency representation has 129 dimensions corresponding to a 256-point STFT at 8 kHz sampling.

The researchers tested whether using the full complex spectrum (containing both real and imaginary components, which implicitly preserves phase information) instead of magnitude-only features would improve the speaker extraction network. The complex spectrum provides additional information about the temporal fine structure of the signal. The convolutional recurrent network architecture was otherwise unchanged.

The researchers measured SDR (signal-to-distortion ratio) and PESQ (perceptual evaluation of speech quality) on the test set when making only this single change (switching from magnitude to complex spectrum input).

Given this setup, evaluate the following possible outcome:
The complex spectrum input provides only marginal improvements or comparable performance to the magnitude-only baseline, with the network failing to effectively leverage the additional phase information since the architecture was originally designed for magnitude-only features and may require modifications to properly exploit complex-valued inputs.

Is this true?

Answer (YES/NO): YES